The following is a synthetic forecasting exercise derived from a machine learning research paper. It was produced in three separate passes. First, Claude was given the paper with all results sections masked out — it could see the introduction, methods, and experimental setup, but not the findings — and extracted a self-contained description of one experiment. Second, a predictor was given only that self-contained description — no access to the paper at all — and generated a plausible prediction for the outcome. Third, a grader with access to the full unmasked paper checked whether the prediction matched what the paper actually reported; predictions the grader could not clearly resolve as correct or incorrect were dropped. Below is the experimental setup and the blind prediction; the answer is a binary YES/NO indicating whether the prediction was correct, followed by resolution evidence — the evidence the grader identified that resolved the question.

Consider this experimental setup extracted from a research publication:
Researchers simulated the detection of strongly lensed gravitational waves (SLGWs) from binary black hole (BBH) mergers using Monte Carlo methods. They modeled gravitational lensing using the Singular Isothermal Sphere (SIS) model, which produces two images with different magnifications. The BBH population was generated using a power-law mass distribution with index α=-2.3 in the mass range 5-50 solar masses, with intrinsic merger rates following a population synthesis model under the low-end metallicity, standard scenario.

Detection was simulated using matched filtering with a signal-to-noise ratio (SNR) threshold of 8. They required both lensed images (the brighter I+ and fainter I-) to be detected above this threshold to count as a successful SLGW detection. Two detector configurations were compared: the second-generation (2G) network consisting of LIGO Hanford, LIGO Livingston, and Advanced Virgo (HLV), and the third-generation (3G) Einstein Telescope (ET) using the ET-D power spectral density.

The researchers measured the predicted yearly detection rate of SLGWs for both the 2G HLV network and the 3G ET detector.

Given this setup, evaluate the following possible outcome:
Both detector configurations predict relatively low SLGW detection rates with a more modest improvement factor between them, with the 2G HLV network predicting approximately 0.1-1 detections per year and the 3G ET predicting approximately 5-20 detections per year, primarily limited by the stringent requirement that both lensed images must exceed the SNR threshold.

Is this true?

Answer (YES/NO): NO